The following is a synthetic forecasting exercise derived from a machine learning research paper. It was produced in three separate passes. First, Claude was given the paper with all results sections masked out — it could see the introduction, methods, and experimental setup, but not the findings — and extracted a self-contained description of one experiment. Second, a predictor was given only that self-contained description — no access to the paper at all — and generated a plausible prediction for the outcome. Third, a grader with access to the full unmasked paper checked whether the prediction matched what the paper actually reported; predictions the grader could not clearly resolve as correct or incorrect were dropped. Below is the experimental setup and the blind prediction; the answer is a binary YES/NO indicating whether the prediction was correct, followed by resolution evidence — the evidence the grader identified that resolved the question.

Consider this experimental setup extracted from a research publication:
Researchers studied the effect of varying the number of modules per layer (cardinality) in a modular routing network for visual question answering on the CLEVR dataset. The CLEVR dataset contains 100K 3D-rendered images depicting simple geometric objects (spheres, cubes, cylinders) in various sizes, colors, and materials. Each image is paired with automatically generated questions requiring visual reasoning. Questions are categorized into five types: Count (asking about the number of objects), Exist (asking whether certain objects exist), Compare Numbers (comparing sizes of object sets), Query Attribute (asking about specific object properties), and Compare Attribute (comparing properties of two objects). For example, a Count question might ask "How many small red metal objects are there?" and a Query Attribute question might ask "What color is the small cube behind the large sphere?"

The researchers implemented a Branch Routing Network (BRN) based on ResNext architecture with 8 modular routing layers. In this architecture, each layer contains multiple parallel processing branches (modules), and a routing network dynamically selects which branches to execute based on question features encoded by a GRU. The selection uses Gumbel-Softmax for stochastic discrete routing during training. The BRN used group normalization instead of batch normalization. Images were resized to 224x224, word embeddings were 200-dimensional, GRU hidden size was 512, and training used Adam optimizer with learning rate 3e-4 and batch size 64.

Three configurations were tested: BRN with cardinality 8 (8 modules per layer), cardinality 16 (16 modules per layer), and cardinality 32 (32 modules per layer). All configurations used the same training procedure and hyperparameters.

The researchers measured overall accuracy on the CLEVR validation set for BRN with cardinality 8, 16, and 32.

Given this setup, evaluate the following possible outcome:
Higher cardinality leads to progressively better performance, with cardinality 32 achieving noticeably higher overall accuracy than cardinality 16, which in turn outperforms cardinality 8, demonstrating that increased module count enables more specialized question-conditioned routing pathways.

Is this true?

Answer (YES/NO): YES